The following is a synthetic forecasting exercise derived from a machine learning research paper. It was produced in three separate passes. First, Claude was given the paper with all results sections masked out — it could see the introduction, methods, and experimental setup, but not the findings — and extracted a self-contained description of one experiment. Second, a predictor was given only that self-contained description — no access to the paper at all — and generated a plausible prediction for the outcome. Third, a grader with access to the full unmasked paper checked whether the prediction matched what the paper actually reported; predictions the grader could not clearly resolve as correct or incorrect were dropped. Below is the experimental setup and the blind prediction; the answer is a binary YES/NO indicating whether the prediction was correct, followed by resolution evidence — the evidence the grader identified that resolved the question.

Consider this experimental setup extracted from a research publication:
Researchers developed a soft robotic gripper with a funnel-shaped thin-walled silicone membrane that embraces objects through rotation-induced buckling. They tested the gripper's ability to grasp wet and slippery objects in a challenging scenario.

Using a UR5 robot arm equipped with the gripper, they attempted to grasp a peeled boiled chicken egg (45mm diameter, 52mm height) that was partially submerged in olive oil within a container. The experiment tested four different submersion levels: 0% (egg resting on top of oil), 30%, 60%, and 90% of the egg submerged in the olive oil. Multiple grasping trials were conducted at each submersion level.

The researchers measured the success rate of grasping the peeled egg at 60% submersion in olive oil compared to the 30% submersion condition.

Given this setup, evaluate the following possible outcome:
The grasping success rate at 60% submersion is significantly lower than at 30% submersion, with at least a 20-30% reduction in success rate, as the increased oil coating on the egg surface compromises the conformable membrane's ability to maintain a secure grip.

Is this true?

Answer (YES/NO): YES